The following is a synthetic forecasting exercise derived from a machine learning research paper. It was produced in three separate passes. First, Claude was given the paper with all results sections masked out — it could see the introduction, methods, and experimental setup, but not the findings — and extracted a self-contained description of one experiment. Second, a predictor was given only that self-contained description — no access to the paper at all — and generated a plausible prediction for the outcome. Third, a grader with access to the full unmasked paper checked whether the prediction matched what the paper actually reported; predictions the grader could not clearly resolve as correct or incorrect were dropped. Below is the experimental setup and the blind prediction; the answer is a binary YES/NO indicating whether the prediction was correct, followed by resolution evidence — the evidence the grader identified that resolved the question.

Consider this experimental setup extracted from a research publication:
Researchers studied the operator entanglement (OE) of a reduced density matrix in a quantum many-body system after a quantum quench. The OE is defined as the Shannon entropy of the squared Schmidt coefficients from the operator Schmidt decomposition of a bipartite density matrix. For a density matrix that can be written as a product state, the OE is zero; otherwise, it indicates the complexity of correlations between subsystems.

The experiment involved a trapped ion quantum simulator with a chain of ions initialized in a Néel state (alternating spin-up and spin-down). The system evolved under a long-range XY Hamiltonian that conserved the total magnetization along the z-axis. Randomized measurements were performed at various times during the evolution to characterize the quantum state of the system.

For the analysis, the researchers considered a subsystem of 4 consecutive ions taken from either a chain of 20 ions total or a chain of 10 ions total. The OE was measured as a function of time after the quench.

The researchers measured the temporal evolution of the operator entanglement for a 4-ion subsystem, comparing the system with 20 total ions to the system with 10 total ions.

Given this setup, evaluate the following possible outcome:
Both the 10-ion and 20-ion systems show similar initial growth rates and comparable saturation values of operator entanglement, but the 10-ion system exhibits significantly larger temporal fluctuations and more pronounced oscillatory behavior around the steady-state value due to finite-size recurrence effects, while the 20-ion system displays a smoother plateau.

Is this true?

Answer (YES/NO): NO